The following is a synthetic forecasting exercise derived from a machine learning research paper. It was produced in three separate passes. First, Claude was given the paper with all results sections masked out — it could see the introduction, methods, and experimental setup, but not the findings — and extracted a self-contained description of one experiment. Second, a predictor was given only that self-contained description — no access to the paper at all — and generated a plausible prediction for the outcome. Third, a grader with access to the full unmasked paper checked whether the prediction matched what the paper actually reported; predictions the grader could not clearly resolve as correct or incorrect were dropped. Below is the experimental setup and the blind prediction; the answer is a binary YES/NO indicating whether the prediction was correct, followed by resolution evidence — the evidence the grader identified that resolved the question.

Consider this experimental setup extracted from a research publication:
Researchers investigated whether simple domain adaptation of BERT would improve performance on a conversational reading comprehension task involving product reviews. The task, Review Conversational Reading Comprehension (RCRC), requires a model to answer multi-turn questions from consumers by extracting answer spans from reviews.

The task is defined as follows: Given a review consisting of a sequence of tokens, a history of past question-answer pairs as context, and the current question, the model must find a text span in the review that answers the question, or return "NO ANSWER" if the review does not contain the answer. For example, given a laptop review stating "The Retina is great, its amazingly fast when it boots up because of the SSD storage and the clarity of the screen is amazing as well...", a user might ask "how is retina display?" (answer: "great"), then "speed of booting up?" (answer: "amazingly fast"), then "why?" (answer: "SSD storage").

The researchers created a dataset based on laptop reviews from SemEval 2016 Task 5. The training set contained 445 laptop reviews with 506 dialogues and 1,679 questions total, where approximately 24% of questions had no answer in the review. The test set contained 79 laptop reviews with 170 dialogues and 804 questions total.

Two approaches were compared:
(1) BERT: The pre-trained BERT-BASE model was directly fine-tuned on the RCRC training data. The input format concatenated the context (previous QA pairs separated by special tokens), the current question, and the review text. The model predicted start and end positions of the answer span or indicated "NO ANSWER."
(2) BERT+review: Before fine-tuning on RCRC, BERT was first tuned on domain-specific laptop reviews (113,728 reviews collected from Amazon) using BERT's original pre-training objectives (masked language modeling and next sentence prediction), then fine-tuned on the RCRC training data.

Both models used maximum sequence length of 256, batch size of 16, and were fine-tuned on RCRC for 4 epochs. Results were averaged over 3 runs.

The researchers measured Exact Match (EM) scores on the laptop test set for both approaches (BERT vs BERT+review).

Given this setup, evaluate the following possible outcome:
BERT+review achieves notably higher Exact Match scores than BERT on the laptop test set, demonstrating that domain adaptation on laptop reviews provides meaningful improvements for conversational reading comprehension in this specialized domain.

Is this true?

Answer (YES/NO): NO